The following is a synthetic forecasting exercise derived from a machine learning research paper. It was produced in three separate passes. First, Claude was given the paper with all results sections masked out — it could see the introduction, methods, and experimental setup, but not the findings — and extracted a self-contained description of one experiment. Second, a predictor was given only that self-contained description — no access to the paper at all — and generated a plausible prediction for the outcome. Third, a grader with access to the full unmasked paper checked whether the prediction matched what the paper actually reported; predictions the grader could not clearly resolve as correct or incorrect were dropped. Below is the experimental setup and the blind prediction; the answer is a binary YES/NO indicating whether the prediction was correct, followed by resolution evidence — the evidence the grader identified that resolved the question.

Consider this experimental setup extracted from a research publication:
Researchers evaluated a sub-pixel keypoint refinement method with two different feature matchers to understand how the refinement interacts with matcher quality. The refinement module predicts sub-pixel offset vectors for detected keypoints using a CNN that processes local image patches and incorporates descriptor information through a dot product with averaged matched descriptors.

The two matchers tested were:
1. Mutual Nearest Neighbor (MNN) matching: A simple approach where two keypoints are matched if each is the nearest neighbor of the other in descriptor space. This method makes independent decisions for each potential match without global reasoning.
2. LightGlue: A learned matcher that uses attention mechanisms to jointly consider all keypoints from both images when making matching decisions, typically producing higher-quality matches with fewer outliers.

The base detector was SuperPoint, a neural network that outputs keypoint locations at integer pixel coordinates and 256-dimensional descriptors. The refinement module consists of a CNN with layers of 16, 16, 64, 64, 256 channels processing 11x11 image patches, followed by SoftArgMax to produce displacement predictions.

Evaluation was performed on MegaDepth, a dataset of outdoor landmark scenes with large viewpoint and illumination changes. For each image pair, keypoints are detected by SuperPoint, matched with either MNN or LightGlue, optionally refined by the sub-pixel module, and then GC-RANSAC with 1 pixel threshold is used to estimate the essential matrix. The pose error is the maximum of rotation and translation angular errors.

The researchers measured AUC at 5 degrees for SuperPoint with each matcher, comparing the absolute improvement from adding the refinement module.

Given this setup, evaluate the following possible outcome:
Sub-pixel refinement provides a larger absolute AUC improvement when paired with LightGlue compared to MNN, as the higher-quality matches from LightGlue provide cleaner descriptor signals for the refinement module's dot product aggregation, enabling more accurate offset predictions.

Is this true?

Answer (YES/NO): YES